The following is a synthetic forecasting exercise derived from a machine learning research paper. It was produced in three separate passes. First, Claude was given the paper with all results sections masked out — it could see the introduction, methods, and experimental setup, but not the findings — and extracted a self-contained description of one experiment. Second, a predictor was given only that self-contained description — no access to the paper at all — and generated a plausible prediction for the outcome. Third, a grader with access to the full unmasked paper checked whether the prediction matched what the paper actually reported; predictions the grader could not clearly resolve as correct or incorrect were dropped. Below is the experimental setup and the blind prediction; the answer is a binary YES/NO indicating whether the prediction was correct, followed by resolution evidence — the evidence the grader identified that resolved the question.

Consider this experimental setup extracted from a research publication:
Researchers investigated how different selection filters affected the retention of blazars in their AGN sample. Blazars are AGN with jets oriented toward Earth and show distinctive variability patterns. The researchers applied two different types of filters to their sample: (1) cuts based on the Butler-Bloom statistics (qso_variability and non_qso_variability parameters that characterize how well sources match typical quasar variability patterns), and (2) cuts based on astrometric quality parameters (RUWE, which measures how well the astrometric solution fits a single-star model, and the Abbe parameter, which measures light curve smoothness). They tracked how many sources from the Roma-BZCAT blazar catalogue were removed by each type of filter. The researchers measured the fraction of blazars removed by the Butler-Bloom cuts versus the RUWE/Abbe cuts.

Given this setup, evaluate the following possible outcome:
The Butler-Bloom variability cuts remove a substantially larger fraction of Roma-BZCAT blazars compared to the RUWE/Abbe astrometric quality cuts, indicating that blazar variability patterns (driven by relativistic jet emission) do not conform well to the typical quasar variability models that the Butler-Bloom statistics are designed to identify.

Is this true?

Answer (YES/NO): YES